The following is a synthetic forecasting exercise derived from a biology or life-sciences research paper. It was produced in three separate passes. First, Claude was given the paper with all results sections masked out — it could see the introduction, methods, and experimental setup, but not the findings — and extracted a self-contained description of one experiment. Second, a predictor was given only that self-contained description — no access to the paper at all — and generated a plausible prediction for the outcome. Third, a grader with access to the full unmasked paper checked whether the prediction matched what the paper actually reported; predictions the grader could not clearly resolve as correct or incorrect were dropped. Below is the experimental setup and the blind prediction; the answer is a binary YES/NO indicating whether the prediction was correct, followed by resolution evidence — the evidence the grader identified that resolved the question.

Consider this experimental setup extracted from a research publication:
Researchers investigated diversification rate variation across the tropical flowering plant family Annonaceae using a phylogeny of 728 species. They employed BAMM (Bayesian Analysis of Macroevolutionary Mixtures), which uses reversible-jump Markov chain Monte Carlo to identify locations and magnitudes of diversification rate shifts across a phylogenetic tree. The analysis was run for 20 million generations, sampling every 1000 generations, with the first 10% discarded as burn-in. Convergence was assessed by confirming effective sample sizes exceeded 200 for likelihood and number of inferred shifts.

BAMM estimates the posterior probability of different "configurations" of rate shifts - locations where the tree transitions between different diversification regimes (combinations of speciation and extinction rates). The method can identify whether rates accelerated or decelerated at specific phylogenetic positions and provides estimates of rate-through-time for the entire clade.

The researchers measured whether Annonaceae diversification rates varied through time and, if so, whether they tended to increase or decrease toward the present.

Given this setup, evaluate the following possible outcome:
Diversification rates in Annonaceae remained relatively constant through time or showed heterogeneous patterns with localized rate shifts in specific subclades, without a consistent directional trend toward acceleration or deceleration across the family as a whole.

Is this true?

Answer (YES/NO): NO